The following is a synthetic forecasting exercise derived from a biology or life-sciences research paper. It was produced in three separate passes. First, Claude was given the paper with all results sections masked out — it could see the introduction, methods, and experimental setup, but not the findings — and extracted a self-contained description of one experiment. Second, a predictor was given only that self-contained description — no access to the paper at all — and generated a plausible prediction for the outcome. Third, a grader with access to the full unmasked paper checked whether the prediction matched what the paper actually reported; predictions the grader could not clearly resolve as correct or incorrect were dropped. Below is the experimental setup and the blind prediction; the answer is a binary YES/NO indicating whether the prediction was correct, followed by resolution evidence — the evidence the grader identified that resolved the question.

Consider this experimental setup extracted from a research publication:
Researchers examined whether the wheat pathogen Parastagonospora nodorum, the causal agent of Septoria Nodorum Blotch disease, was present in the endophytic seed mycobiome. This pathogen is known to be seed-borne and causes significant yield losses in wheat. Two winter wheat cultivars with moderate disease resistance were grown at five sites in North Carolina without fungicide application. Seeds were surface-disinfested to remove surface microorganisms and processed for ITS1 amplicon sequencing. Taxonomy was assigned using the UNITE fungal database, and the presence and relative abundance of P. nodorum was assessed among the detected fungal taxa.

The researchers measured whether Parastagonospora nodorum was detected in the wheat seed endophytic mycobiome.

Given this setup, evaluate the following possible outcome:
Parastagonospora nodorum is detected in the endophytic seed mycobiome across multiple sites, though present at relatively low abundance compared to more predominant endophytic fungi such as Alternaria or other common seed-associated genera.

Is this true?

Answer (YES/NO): YES